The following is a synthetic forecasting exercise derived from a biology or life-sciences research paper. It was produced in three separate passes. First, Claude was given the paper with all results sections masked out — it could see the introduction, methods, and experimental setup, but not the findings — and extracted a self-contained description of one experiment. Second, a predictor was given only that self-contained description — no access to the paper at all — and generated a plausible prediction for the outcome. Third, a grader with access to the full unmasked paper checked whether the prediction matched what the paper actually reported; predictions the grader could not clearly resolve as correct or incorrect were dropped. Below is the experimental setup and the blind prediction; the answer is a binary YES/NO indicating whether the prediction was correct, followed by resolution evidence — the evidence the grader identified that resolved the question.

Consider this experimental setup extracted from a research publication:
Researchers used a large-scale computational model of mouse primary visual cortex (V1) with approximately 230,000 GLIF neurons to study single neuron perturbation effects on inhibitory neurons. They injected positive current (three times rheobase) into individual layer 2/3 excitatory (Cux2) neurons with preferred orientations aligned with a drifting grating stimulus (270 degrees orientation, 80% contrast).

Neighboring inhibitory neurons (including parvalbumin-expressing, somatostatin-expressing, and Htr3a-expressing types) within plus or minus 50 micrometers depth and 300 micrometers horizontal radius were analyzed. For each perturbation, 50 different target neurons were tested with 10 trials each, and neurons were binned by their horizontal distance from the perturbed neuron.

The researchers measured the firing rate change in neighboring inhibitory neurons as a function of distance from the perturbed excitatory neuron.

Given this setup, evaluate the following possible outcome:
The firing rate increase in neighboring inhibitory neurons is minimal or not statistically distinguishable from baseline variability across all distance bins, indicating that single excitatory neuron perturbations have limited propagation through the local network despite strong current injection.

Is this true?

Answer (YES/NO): NO